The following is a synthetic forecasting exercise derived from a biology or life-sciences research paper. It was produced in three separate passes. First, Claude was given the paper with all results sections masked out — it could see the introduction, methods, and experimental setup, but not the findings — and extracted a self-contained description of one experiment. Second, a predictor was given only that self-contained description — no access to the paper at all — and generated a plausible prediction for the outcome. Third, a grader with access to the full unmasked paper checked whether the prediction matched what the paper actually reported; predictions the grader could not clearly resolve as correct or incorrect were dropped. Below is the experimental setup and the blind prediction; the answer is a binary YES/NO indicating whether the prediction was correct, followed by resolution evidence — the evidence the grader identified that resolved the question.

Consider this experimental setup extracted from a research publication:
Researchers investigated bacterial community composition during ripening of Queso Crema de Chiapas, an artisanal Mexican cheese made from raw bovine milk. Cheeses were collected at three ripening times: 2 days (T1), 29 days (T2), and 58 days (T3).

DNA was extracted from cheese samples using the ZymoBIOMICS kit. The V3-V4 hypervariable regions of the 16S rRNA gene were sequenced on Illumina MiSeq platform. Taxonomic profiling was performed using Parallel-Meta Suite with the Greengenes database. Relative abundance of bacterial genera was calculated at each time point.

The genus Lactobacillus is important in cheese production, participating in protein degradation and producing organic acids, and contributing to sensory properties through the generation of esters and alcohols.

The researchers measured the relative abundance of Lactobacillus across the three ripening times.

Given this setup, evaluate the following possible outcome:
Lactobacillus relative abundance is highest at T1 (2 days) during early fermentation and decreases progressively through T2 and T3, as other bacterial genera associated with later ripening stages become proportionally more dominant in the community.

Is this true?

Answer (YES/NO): YES